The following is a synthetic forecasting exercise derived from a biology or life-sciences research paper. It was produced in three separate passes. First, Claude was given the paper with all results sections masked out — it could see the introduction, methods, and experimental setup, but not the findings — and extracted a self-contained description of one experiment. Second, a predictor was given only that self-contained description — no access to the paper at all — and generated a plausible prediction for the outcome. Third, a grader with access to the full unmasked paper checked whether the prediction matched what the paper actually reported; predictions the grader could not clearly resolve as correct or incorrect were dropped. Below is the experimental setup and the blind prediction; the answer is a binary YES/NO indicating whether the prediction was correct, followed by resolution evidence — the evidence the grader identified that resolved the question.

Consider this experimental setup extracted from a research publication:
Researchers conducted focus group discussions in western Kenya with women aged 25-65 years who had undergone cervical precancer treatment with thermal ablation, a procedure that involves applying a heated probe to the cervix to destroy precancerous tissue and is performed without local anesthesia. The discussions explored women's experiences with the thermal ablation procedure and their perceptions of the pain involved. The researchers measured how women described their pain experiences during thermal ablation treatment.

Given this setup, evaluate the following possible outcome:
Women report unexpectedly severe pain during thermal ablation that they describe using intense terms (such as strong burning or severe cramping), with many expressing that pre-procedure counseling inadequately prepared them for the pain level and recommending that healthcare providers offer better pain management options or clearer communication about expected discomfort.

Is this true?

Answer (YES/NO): NO